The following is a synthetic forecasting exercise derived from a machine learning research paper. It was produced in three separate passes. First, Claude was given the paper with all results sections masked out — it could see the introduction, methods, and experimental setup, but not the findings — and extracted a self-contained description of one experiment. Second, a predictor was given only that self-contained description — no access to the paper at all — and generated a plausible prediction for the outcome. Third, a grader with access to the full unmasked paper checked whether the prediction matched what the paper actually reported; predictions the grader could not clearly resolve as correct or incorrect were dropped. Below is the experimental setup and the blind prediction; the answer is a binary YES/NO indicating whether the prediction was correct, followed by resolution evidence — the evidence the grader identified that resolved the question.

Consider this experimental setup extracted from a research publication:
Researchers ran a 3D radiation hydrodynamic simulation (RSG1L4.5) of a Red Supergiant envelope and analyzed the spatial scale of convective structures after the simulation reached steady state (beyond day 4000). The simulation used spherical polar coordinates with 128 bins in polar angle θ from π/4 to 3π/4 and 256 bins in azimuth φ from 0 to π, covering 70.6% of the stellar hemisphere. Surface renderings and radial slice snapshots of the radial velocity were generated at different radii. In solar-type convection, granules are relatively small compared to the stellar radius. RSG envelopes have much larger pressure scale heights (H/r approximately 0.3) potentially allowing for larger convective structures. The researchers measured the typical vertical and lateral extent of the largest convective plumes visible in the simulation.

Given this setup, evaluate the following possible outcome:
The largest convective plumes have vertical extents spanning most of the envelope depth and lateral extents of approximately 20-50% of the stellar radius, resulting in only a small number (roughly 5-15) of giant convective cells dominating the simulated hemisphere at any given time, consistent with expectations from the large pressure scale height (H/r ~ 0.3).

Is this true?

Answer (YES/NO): NO